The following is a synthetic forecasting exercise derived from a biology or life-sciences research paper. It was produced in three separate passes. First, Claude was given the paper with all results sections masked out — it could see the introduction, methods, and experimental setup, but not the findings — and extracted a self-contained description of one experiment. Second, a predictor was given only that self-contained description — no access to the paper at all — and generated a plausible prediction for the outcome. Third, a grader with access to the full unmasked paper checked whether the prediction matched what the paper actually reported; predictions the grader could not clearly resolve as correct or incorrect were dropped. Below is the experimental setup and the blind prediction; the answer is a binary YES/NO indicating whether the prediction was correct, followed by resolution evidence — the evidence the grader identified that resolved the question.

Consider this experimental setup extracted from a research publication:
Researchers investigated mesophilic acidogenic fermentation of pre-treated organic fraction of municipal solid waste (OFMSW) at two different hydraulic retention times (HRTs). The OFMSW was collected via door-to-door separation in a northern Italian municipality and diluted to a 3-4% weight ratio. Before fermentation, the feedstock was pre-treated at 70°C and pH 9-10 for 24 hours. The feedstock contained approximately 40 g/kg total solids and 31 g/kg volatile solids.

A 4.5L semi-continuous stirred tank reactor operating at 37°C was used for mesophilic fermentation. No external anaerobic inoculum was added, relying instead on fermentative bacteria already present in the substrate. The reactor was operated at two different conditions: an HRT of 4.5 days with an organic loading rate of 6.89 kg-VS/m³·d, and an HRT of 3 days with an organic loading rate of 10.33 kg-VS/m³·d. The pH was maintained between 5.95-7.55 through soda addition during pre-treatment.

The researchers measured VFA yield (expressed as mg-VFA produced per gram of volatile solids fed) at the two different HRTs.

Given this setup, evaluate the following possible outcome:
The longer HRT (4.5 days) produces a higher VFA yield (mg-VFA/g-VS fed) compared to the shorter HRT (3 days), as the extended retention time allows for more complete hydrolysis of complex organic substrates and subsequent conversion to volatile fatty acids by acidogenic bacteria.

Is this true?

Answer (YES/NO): NO